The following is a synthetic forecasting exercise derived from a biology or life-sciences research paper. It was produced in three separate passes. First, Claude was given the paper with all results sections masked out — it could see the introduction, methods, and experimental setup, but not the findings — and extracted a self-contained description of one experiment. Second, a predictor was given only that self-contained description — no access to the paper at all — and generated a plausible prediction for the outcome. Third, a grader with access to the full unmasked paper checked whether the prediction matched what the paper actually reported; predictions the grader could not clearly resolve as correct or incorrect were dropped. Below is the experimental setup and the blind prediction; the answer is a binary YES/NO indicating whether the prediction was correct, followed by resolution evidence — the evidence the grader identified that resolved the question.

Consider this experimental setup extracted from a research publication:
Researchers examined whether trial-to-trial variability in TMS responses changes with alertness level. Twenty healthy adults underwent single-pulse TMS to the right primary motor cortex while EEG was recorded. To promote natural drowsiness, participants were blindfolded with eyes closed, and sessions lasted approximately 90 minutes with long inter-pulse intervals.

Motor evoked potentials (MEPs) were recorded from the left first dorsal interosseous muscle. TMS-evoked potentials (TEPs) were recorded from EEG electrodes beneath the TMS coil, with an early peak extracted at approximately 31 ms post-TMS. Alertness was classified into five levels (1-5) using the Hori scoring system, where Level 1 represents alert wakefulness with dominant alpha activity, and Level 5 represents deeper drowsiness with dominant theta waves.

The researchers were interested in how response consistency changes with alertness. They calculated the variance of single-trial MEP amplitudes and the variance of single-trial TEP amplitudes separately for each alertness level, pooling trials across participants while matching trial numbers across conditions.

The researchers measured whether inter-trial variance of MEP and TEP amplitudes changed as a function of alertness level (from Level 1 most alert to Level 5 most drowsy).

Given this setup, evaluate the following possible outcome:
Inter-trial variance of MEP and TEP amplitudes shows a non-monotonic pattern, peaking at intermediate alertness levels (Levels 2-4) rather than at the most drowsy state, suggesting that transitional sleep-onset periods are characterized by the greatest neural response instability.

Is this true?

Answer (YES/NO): NO